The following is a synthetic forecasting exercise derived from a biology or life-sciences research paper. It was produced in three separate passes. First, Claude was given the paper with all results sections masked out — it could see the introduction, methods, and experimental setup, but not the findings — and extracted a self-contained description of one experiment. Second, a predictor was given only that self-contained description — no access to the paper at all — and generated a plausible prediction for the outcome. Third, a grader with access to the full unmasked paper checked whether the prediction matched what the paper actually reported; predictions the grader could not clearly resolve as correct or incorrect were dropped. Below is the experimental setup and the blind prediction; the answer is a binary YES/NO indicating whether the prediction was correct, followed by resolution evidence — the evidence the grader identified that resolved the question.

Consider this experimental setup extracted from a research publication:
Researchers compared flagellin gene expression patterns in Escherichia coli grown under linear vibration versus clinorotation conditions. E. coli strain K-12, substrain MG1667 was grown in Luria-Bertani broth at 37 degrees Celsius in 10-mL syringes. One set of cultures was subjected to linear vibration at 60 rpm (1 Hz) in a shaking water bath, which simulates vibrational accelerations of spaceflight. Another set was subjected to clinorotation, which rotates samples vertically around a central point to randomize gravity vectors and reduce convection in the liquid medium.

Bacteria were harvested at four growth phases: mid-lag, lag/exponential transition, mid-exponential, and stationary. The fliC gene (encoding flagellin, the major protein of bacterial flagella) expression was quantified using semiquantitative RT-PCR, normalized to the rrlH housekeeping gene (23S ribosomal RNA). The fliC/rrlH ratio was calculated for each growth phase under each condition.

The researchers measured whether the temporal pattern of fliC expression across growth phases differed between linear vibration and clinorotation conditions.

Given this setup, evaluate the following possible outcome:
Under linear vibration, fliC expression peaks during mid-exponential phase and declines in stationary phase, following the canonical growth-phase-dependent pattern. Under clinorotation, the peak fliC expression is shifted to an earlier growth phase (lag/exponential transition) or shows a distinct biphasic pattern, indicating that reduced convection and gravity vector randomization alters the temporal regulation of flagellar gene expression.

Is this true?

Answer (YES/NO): NO